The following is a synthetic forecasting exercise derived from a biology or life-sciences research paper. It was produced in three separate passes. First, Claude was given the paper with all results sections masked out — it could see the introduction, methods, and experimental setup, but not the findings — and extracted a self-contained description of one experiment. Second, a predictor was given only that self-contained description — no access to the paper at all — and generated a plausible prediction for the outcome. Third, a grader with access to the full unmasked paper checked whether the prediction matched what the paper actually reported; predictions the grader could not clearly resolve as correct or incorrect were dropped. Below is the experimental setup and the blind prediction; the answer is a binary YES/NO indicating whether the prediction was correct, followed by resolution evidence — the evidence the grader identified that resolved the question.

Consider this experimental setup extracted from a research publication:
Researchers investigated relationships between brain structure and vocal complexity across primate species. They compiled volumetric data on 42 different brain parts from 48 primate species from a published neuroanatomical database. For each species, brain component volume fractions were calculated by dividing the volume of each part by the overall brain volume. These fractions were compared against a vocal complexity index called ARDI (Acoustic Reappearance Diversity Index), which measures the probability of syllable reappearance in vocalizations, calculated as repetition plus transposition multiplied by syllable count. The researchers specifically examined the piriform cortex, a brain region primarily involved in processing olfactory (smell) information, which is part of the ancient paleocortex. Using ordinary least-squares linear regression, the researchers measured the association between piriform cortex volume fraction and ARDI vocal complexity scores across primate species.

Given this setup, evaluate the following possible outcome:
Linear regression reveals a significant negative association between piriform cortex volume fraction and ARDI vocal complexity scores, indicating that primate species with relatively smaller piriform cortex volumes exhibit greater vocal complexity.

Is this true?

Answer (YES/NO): NO